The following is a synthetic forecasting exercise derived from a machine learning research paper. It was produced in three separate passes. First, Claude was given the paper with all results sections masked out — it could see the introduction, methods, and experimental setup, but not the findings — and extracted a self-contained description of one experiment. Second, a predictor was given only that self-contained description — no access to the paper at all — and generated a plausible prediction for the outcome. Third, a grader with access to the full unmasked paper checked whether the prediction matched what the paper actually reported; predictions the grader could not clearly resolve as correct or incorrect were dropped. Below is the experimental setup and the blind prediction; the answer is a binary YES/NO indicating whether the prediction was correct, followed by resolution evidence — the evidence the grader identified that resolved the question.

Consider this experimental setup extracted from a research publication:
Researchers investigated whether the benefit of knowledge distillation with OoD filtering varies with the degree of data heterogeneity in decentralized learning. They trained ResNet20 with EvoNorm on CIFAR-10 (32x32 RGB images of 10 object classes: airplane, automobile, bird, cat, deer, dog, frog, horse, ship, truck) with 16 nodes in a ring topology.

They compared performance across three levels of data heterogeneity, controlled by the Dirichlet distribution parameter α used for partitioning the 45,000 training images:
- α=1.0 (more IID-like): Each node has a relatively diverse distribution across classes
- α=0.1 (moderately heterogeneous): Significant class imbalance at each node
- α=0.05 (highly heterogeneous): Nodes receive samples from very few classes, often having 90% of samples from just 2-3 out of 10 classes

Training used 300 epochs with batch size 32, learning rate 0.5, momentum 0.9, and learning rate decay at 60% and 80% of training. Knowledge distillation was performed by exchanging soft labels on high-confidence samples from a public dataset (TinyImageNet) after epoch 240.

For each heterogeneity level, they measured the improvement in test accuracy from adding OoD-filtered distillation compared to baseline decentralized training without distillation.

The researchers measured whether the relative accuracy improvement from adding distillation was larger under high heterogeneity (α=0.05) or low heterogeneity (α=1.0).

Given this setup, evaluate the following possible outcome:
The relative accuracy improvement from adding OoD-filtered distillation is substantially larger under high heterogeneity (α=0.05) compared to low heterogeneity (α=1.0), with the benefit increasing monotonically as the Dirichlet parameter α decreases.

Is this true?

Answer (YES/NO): YES